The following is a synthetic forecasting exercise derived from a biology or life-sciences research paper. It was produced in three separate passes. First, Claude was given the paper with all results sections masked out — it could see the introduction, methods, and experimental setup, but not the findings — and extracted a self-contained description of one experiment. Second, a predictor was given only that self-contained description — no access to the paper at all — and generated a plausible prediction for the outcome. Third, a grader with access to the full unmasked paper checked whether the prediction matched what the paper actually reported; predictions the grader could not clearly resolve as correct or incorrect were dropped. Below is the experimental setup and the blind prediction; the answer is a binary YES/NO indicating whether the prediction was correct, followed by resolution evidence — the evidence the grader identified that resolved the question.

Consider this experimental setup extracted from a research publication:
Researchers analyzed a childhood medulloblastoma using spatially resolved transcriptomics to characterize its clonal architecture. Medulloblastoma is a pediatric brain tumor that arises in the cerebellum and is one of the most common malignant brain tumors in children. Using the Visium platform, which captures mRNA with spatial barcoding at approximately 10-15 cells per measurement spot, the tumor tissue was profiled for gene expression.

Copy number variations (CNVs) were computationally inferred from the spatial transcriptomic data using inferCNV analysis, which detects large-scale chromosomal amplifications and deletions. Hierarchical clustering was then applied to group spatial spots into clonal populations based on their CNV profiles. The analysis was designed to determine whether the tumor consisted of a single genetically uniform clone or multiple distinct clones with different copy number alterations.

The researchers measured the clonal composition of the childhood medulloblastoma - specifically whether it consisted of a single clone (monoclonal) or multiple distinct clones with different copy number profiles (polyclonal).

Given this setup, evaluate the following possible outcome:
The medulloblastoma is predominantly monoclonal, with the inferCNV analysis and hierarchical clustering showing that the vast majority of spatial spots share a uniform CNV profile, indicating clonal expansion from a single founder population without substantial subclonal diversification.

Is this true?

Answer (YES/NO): YES